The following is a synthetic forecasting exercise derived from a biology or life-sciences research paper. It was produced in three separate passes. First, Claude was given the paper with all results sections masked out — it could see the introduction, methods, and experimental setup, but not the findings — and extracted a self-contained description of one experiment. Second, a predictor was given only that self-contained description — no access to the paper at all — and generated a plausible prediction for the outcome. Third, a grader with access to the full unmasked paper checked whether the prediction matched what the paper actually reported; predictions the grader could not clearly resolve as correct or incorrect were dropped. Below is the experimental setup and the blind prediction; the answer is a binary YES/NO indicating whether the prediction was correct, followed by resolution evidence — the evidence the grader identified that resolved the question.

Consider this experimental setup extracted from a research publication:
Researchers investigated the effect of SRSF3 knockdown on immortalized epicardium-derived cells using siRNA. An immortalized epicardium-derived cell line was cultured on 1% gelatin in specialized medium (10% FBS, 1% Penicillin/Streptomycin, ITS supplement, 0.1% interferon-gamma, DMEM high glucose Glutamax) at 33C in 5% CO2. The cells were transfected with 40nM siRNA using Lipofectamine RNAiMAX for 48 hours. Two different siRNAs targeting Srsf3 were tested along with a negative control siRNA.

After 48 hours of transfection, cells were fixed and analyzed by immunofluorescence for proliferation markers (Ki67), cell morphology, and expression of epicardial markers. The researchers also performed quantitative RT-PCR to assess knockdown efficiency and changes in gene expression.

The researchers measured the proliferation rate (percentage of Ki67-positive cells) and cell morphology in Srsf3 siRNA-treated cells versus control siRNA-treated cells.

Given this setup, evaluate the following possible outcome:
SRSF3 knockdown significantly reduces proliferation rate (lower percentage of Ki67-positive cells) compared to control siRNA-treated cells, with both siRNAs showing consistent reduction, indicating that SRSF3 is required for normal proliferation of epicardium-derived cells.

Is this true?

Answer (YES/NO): NO